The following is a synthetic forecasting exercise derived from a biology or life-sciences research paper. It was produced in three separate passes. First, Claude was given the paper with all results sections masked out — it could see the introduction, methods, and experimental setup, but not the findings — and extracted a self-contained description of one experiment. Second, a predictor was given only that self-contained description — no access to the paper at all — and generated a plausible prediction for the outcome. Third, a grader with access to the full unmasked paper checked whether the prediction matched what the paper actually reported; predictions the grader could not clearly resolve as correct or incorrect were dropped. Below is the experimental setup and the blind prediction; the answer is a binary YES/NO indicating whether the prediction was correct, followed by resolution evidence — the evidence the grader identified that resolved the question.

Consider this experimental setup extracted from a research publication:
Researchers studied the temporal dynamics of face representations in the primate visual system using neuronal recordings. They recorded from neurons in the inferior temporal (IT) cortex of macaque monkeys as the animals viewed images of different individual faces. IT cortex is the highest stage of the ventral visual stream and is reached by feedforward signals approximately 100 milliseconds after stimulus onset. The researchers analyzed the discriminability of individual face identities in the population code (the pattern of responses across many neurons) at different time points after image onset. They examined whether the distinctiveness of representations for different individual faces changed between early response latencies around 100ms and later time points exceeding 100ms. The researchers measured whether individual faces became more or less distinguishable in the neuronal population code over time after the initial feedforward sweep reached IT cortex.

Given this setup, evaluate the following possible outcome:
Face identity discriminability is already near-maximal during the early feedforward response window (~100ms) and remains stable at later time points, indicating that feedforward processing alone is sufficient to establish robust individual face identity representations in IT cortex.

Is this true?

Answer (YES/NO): NO